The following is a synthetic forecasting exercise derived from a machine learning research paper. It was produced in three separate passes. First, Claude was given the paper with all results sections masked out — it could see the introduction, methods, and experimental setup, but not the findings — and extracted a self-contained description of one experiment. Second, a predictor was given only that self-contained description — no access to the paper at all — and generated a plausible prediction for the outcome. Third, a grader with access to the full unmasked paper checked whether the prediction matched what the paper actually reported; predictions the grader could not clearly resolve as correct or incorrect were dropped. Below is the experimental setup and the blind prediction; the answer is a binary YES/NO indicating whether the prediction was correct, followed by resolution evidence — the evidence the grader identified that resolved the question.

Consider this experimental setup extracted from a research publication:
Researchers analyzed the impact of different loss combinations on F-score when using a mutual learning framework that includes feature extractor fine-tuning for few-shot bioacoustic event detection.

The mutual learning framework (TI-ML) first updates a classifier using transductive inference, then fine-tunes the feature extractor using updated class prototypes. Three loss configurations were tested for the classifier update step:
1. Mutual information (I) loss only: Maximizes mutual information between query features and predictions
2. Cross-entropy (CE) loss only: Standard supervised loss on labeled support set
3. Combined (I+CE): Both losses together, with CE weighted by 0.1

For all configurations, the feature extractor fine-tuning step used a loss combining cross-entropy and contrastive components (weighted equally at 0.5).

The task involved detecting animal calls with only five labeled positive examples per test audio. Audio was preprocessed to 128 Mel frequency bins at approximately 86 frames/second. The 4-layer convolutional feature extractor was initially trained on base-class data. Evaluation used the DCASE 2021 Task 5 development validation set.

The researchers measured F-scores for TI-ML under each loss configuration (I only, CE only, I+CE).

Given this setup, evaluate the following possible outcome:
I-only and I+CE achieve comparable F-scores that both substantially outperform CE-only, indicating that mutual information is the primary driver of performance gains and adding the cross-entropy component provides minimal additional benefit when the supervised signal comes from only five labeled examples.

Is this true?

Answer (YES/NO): NO